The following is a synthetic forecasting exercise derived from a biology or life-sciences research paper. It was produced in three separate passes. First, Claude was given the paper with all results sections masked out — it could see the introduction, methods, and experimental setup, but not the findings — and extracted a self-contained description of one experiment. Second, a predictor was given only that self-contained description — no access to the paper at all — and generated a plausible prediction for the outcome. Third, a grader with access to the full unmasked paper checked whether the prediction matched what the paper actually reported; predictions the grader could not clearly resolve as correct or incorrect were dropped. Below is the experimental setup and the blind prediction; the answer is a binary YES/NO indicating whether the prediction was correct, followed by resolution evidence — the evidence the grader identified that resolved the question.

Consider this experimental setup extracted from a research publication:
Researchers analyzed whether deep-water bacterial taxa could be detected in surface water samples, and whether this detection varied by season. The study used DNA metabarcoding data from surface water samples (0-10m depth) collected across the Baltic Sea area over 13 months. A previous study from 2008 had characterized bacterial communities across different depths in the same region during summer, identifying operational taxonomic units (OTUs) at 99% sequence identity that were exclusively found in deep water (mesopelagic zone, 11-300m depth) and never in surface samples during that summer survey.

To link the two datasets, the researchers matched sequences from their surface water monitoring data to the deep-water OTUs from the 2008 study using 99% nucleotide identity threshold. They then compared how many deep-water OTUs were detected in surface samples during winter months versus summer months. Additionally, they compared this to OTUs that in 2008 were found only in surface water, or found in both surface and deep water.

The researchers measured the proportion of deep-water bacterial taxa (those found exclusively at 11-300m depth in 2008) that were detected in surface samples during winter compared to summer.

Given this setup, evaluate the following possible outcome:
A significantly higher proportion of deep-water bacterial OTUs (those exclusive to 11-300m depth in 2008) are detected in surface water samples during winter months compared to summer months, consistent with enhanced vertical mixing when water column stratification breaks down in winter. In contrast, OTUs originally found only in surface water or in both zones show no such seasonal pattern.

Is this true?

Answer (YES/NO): NO